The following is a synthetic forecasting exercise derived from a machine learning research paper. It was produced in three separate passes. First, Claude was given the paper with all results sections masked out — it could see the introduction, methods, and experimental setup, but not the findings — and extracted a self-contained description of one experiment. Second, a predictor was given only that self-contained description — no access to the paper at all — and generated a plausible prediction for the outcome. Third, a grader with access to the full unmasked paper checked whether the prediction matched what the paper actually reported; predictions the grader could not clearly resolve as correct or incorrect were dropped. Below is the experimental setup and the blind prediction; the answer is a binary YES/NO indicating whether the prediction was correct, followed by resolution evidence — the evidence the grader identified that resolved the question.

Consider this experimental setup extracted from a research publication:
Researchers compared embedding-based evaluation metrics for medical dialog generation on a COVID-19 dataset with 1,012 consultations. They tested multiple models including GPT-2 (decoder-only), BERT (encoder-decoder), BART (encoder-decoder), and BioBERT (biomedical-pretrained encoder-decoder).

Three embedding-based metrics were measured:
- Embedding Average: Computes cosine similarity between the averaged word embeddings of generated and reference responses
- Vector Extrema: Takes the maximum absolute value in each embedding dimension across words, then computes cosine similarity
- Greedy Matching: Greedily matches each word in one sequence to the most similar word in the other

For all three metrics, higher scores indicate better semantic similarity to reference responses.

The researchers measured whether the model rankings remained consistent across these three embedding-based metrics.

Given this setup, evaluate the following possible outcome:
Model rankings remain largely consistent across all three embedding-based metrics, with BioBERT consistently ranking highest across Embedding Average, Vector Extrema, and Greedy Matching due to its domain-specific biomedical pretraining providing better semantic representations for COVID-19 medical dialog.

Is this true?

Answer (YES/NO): NO